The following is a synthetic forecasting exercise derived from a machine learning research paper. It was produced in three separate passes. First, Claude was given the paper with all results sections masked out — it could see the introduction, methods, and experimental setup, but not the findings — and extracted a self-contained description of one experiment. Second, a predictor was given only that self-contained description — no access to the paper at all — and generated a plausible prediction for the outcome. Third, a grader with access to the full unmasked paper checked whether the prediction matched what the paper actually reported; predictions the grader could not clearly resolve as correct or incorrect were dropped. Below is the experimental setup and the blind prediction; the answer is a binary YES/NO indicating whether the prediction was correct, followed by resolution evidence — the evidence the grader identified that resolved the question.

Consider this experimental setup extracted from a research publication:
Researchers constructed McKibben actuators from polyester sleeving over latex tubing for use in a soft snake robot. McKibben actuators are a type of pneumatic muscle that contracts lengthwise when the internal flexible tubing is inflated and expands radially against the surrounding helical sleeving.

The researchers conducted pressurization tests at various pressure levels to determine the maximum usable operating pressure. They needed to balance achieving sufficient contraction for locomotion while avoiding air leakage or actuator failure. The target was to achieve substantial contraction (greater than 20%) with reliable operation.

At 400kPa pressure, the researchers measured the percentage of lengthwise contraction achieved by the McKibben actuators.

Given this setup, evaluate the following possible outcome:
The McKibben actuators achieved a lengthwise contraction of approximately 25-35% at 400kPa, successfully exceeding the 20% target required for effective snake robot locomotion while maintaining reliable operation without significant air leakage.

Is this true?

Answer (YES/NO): YES